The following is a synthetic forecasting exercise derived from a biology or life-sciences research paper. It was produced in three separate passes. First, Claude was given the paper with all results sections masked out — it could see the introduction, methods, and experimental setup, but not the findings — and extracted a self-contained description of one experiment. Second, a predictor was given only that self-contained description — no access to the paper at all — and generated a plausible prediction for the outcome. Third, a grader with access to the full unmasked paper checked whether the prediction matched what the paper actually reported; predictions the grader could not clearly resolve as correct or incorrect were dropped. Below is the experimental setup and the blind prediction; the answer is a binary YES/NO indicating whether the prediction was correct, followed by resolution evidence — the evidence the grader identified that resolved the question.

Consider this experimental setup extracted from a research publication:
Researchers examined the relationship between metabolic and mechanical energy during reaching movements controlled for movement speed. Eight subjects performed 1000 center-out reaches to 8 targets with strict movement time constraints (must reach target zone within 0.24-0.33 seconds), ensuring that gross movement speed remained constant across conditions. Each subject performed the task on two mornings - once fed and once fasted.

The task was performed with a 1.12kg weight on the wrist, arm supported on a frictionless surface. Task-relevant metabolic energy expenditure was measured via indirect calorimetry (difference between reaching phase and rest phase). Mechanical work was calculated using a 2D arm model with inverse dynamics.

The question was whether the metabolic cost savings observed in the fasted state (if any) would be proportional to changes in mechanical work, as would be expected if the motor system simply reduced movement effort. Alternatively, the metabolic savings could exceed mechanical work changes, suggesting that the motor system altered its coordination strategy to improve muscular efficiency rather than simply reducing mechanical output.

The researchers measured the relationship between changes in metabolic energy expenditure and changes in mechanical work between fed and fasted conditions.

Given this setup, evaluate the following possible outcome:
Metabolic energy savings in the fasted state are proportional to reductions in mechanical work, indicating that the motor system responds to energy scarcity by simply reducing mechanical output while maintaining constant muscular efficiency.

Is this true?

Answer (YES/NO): NO